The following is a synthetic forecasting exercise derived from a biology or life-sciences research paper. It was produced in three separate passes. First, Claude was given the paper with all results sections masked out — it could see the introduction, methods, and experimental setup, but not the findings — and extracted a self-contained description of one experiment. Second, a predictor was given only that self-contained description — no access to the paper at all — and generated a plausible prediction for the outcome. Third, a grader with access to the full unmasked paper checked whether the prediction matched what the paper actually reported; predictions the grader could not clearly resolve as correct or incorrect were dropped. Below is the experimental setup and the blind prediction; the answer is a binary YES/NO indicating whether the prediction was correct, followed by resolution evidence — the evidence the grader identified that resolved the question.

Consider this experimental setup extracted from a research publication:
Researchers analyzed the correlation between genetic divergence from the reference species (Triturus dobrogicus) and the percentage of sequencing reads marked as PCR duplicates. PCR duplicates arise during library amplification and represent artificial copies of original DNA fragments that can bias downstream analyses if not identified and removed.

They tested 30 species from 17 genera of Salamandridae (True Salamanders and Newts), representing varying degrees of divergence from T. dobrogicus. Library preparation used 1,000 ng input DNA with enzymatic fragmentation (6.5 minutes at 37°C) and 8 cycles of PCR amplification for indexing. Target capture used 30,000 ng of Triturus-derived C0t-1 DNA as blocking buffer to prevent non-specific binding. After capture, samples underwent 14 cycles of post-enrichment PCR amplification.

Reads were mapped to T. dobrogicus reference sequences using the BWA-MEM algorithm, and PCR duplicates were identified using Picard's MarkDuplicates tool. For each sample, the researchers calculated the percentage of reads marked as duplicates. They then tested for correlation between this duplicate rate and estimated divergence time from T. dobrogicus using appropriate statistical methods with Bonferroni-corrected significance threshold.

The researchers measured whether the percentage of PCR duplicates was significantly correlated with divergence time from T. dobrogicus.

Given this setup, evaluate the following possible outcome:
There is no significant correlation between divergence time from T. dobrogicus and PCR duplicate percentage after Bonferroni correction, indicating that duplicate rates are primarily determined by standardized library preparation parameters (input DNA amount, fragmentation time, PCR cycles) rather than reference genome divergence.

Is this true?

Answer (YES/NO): YES